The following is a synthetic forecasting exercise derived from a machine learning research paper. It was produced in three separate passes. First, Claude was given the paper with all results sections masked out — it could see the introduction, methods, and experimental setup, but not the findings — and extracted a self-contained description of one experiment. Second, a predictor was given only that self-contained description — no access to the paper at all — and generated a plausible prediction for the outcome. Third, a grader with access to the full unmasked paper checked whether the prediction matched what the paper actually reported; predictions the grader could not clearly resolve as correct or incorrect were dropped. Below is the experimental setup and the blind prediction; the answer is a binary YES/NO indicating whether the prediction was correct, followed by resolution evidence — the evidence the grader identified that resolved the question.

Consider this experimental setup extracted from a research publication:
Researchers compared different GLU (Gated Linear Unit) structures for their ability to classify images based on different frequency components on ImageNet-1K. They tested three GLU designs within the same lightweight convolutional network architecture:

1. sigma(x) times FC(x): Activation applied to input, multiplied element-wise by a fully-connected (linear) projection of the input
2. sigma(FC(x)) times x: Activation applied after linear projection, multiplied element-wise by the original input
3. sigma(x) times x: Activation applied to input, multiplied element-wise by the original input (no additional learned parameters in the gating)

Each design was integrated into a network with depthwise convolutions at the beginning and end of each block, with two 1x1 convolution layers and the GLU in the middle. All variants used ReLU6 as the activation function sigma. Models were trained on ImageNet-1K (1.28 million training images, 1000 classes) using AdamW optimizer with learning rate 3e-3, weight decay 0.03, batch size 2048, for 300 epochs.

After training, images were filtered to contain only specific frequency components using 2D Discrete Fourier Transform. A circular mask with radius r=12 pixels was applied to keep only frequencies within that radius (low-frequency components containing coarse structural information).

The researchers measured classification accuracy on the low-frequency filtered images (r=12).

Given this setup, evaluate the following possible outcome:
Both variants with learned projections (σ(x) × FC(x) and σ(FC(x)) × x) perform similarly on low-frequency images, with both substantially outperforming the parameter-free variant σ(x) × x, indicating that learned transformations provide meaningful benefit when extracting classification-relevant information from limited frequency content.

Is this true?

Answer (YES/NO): NO